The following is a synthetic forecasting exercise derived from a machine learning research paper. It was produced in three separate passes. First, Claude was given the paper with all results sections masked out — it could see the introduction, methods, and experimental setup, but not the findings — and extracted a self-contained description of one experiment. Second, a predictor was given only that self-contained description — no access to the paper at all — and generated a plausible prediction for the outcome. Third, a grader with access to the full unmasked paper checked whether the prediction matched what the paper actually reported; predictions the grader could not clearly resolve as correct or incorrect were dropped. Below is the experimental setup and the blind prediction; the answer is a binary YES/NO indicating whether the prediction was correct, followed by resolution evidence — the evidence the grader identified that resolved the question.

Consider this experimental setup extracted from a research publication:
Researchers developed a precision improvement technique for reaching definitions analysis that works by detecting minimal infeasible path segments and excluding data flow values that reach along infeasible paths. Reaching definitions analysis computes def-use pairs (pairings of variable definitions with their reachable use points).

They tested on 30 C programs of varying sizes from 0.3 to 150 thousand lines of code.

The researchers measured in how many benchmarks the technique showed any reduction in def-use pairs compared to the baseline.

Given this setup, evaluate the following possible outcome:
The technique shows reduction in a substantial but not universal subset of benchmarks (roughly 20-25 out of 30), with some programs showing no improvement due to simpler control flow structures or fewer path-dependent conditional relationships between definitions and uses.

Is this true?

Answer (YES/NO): NO